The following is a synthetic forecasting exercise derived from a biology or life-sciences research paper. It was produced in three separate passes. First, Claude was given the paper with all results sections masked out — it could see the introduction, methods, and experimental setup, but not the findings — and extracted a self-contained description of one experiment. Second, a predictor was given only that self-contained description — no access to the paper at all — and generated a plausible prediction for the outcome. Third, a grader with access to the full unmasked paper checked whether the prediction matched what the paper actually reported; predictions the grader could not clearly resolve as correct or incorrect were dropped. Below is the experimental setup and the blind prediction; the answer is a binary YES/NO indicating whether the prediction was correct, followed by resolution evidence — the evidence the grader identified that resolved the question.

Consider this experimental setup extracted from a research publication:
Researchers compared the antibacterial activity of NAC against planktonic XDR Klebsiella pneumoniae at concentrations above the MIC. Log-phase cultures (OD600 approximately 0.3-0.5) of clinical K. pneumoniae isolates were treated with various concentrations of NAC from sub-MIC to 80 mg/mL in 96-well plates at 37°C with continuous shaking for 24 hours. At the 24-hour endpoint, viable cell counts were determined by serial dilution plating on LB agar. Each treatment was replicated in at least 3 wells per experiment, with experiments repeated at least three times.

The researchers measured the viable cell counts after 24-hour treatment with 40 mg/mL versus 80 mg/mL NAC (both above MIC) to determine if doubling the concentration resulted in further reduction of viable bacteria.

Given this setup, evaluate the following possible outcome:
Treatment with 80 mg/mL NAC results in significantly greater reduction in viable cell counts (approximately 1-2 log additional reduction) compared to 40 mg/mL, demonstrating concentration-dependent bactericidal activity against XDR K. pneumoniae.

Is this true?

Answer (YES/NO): NO